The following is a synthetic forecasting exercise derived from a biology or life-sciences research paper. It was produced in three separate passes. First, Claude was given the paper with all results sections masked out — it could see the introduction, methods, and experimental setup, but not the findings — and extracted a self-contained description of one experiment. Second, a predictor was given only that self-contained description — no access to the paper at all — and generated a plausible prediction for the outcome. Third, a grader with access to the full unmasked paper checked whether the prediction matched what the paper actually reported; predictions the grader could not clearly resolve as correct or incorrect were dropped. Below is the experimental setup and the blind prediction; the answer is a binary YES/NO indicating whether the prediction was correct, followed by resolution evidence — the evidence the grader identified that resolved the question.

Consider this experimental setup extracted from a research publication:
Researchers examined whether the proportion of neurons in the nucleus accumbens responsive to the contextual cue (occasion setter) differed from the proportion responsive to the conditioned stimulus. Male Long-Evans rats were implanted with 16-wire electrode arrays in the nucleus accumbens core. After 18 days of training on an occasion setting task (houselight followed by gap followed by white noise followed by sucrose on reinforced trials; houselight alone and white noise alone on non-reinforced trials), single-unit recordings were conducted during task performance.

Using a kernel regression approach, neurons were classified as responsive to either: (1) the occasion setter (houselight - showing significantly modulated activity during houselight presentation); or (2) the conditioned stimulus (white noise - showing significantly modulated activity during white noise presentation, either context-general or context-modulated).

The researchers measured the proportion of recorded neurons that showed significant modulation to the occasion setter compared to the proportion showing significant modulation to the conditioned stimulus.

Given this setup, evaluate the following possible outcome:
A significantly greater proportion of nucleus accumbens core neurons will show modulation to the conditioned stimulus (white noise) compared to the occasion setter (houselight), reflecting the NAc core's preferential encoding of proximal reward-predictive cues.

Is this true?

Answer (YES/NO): NO